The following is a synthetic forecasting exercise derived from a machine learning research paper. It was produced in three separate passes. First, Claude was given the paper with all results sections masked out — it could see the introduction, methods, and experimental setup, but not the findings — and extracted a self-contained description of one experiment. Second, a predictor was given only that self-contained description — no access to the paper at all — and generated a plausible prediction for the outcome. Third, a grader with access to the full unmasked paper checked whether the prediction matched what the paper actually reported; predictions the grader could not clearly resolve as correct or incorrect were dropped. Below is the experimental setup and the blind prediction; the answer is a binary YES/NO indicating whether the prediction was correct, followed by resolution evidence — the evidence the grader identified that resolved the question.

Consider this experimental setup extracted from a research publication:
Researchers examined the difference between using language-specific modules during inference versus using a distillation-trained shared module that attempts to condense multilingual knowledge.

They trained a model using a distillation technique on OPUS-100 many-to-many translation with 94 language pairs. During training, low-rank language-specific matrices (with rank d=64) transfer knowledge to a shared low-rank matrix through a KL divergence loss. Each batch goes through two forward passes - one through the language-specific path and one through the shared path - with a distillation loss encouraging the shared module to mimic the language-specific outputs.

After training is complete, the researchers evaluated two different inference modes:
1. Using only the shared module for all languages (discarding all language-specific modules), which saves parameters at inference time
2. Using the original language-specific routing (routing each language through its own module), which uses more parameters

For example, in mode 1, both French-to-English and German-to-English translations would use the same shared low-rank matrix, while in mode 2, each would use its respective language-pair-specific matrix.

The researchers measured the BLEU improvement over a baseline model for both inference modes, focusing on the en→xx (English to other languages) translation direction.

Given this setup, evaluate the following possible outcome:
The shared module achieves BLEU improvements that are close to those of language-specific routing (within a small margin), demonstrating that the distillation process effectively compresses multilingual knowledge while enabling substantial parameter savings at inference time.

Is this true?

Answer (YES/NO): NO